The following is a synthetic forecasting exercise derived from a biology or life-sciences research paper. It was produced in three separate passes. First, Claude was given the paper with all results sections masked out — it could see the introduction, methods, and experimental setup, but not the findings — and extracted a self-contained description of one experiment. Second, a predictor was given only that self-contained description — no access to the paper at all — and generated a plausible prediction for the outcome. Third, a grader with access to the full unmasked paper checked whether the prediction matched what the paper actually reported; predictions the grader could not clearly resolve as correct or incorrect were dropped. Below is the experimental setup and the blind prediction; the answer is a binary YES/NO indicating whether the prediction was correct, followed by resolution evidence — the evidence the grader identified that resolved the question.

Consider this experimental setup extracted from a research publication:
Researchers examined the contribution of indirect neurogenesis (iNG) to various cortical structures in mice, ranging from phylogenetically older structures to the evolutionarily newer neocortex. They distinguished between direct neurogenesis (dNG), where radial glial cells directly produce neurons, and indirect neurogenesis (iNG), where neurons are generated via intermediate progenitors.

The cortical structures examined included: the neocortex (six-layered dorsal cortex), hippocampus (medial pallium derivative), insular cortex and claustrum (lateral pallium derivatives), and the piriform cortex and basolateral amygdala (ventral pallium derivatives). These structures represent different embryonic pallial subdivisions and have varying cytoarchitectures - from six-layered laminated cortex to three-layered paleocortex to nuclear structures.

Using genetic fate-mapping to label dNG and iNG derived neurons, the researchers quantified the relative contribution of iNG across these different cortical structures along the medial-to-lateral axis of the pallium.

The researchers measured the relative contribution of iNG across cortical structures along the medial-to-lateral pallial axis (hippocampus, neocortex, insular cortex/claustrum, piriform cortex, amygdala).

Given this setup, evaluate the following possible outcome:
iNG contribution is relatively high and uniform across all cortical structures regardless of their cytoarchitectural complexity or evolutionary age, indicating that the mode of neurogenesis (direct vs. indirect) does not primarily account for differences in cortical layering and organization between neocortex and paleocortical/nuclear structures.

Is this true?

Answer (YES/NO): NO